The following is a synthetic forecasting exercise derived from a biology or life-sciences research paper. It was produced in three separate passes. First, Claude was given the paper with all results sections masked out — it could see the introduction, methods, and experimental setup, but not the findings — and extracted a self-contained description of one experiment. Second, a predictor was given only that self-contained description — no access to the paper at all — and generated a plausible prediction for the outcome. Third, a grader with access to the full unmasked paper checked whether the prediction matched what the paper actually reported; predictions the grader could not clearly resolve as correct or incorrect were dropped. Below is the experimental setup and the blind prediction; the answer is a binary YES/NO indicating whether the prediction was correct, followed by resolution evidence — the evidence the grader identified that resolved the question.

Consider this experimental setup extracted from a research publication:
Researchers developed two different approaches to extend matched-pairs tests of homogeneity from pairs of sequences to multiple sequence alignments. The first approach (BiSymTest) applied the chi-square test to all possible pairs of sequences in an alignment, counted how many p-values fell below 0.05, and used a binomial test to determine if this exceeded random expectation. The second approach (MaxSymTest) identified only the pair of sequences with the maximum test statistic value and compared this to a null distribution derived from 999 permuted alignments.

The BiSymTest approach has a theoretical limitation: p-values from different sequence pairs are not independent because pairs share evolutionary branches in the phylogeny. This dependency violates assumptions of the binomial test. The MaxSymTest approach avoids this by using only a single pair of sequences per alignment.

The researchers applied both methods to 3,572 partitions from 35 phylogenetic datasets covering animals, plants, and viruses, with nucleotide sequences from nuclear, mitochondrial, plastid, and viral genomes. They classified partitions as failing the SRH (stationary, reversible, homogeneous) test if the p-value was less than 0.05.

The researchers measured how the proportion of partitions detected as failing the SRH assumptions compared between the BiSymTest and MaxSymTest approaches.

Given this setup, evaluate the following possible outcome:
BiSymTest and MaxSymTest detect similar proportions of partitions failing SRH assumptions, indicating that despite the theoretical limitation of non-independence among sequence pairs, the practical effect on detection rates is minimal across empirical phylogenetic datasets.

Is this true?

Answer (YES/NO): YES